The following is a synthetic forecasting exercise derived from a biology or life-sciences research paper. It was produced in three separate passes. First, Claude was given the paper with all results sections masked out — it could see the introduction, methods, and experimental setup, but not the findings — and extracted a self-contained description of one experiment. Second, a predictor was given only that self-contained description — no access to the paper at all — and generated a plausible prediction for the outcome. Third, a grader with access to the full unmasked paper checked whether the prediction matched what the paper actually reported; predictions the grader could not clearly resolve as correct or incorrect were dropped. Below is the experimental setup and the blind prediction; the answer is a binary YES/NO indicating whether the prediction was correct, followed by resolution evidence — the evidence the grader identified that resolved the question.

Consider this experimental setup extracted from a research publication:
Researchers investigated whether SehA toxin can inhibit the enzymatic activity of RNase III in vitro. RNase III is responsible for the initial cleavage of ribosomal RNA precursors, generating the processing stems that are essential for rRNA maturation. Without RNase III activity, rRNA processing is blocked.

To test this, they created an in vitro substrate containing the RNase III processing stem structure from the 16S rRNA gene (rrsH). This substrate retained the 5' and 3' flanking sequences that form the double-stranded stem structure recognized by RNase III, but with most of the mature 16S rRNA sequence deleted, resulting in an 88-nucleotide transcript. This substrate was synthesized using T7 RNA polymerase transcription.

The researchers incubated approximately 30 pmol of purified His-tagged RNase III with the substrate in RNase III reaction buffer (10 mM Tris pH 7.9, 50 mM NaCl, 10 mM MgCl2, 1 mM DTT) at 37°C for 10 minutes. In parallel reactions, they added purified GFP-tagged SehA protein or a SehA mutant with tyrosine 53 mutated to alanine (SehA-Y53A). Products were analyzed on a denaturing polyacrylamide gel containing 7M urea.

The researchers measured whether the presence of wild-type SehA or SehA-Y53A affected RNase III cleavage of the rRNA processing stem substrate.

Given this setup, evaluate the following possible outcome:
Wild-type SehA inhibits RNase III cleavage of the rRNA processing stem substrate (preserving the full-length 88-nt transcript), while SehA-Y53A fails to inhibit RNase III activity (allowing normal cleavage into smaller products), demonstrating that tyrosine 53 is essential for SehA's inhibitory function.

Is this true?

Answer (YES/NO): YES